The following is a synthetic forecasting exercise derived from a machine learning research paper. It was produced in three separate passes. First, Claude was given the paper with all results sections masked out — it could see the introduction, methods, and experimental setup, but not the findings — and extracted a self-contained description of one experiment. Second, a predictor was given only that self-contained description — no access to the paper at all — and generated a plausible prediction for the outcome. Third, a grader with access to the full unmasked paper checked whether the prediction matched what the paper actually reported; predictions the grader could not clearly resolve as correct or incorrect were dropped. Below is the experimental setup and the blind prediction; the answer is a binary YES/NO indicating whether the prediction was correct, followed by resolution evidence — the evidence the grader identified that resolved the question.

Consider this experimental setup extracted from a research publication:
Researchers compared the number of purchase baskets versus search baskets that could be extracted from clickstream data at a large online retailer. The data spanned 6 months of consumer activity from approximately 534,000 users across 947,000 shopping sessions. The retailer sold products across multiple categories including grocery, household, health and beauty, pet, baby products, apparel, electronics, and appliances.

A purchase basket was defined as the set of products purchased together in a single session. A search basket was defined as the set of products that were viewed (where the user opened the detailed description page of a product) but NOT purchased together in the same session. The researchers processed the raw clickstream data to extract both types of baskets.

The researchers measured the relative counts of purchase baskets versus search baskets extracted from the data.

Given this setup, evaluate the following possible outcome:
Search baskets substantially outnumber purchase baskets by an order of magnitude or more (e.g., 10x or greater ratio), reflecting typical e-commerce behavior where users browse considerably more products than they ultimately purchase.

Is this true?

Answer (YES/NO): NO